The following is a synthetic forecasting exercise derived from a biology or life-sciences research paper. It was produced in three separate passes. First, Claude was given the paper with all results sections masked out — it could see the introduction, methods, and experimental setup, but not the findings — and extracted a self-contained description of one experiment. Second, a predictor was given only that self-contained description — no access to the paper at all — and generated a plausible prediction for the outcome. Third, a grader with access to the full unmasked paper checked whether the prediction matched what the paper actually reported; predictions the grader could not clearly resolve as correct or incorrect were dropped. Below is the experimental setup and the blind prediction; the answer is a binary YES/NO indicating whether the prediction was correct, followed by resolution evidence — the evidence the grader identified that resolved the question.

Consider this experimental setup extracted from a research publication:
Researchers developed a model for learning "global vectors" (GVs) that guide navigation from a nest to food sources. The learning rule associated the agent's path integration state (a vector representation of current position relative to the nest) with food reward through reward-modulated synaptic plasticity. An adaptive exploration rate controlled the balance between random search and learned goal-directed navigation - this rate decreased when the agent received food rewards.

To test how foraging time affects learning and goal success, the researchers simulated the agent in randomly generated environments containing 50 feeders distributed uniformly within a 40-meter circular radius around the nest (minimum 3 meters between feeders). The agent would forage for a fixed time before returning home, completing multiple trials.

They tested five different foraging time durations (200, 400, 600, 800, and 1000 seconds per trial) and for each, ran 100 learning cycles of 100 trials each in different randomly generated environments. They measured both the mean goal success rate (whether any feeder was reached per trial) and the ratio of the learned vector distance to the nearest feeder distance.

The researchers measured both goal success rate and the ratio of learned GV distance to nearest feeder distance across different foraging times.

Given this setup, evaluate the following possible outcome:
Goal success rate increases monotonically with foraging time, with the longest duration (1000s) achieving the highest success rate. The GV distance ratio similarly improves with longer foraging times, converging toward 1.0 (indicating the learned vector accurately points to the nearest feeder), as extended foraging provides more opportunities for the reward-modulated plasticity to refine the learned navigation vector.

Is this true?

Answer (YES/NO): NO